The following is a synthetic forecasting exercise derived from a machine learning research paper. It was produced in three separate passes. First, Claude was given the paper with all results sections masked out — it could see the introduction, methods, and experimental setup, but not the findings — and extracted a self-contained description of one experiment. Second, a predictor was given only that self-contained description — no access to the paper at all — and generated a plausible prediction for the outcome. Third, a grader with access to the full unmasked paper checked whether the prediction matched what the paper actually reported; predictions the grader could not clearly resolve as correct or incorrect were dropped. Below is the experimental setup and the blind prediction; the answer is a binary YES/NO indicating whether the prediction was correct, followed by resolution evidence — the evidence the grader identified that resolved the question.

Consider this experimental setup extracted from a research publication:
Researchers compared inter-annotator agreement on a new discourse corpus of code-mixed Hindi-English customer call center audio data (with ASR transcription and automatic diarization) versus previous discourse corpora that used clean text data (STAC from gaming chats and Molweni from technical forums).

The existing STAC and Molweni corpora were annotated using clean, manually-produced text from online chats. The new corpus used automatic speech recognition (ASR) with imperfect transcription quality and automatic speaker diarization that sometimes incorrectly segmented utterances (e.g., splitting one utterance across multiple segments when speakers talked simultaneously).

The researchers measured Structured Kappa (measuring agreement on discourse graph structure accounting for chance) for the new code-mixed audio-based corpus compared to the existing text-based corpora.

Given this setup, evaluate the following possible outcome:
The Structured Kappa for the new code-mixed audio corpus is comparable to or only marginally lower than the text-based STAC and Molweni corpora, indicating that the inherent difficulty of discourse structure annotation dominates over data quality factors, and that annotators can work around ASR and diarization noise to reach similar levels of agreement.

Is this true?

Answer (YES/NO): NO